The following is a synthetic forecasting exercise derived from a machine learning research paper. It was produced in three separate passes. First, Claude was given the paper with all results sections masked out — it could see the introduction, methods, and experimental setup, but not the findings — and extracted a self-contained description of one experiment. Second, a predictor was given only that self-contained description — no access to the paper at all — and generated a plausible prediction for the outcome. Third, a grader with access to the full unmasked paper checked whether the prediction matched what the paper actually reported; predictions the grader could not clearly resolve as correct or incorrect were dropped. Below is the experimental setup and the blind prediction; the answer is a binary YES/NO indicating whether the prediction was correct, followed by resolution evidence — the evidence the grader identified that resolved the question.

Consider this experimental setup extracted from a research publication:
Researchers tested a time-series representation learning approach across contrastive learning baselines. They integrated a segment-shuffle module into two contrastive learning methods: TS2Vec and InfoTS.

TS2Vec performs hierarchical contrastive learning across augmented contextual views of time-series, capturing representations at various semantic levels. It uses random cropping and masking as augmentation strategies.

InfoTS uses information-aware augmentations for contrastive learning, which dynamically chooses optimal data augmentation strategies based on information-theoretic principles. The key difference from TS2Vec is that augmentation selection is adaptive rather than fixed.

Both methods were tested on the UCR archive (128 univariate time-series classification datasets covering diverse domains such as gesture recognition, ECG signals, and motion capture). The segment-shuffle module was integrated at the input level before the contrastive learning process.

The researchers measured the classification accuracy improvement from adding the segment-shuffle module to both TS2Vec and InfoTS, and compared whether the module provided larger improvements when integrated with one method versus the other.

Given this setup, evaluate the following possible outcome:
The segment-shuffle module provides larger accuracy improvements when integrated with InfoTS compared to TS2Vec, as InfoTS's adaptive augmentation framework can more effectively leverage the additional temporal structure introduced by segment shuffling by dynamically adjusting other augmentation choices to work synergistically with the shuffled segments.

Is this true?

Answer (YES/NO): NO